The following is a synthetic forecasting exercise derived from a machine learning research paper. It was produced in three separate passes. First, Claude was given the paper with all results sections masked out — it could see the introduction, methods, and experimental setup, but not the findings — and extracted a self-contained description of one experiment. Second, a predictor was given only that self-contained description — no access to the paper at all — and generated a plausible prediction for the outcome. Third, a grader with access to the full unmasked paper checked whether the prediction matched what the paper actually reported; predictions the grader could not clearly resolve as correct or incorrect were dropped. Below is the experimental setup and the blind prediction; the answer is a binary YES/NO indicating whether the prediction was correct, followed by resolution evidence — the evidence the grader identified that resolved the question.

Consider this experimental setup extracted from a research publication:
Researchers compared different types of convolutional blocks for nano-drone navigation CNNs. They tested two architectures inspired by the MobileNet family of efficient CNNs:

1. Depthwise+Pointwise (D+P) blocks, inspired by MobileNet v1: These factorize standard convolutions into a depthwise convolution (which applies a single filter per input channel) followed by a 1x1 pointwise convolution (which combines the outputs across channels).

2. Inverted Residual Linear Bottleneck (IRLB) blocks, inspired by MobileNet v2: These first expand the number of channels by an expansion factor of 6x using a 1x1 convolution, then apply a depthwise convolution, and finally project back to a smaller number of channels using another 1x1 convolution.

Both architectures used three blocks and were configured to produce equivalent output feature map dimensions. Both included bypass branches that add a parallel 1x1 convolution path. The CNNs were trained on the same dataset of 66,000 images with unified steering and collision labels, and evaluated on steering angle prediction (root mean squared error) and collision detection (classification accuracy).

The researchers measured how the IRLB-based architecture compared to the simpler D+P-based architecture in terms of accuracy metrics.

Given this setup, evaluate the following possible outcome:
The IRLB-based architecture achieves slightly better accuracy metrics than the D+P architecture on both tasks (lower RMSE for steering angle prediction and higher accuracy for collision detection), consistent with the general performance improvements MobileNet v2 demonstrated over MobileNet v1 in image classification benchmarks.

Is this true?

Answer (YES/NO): NO